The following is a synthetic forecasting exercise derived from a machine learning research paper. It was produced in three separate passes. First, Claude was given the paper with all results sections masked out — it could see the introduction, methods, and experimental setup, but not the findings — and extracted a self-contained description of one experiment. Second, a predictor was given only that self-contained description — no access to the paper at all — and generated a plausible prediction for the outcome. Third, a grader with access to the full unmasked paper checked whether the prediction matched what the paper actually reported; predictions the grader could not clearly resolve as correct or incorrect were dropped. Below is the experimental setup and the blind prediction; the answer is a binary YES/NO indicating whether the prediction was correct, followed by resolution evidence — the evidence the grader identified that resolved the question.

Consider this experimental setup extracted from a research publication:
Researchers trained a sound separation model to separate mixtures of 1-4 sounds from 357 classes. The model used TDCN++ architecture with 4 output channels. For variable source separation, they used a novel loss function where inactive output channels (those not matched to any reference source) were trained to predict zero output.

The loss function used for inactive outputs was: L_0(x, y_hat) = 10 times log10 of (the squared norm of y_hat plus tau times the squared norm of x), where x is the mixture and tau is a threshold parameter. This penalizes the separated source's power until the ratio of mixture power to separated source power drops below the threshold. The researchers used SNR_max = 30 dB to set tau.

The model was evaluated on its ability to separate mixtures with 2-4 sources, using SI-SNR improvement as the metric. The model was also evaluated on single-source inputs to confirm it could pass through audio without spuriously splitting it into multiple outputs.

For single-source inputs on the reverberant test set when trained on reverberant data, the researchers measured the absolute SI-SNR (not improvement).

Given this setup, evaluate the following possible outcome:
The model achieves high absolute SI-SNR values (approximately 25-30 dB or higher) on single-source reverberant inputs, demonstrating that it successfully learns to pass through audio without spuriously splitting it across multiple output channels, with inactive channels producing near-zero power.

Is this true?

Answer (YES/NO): YES